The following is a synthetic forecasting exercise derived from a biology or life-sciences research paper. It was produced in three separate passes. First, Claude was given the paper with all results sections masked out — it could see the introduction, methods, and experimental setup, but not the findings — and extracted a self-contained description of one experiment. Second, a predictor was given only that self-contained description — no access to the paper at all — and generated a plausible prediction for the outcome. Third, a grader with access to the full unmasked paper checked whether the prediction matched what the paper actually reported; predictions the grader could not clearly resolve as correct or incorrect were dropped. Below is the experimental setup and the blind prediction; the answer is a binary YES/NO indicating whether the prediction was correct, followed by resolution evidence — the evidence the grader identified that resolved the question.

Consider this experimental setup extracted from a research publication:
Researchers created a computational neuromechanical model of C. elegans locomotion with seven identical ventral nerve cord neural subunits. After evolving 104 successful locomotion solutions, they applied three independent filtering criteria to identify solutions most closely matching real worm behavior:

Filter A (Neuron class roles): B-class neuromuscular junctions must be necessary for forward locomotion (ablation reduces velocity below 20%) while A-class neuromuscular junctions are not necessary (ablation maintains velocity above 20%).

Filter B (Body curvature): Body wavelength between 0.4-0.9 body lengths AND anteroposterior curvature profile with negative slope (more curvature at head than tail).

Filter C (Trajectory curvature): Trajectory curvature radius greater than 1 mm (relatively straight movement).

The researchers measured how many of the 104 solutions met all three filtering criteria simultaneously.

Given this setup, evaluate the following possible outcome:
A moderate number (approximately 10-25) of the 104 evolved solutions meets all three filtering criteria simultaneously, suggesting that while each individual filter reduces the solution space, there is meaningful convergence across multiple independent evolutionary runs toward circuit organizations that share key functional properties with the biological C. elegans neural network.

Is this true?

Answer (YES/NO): YES